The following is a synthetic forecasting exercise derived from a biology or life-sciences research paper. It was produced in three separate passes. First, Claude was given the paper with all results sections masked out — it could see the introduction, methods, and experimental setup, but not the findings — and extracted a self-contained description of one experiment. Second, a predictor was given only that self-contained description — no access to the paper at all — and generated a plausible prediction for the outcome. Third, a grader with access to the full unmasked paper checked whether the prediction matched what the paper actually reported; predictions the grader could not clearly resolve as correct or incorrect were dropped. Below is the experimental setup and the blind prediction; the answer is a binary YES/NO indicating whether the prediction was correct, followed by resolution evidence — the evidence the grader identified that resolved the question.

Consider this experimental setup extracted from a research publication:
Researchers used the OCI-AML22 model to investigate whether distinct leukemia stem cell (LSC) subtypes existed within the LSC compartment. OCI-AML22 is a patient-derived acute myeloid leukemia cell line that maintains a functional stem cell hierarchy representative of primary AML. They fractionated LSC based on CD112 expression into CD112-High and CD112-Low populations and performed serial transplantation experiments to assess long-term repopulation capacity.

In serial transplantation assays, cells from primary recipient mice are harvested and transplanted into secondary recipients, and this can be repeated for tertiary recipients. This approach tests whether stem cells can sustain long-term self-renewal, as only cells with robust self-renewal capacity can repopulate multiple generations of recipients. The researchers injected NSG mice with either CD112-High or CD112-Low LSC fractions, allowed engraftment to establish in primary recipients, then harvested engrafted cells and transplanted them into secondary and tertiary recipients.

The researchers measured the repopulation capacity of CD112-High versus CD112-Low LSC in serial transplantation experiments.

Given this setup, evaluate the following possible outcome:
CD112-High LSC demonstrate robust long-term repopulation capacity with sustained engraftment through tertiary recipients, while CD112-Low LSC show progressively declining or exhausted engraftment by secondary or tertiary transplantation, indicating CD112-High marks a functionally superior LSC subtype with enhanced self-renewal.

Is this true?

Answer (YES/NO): NO